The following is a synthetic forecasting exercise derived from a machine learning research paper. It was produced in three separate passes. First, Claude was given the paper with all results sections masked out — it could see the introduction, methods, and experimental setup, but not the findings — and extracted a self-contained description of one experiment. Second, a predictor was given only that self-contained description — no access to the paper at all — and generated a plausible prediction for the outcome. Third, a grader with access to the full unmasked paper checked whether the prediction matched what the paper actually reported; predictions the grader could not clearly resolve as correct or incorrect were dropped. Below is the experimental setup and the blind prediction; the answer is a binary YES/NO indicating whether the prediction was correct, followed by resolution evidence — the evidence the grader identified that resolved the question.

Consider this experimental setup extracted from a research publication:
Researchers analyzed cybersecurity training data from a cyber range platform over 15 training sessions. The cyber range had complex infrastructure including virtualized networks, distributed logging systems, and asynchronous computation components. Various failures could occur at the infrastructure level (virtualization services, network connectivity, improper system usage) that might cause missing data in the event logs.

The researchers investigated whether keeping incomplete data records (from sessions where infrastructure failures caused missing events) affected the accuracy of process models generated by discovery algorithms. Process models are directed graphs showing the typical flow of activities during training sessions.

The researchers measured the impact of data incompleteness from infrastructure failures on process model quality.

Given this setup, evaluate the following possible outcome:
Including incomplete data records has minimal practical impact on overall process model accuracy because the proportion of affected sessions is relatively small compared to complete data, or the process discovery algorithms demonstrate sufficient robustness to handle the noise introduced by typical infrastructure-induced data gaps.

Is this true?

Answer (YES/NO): NO